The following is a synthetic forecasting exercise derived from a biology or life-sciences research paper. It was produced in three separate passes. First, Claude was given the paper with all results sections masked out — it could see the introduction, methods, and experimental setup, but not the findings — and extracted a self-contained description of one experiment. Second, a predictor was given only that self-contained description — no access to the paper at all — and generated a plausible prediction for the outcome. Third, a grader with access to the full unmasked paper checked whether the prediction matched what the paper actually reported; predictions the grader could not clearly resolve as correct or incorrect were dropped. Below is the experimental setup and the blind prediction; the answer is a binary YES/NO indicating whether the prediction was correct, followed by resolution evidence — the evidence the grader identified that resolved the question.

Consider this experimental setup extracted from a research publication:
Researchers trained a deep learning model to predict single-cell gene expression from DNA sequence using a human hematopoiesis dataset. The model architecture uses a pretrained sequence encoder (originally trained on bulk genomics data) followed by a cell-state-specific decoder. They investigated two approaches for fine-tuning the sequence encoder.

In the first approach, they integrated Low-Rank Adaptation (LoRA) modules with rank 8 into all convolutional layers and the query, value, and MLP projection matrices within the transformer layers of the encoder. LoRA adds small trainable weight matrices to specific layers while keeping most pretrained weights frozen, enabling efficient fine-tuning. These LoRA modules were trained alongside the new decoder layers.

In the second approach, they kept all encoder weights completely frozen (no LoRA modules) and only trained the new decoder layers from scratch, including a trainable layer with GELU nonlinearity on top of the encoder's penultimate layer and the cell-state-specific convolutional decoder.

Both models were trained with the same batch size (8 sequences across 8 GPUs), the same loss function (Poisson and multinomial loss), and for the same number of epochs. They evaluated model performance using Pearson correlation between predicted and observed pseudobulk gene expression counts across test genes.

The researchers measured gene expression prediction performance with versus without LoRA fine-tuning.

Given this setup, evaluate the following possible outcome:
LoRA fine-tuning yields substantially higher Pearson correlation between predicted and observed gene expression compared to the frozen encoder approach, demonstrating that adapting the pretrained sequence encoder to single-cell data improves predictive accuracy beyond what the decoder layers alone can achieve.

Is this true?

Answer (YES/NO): NO